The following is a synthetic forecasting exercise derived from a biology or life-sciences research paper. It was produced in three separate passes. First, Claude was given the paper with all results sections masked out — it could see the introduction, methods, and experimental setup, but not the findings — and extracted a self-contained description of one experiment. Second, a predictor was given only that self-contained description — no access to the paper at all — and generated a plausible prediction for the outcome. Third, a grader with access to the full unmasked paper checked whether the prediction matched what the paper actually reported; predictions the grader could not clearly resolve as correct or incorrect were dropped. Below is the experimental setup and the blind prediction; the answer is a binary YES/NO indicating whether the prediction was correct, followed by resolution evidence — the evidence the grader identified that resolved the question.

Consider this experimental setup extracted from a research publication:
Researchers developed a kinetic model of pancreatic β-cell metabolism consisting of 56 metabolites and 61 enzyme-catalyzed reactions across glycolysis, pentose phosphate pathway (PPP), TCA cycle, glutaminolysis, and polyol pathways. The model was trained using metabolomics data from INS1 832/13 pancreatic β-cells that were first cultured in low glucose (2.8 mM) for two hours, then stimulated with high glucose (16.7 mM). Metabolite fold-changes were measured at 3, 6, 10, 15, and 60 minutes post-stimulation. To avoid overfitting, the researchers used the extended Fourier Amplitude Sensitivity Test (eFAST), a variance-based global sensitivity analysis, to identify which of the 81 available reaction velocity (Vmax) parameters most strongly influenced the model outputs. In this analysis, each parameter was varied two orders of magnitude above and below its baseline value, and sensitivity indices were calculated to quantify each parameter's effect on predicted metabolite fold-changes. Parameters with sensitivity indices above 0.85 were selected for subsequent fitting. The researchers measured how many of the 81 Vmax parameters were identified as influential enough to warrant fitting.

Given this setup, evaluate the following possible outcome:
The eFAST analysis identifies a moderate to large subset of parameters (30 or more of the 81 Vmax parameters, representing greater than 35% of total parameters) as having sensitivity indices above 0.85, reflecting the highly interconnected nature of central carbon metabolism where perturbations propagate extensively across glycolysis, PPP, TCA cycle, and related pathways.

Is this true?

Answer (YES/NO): YES